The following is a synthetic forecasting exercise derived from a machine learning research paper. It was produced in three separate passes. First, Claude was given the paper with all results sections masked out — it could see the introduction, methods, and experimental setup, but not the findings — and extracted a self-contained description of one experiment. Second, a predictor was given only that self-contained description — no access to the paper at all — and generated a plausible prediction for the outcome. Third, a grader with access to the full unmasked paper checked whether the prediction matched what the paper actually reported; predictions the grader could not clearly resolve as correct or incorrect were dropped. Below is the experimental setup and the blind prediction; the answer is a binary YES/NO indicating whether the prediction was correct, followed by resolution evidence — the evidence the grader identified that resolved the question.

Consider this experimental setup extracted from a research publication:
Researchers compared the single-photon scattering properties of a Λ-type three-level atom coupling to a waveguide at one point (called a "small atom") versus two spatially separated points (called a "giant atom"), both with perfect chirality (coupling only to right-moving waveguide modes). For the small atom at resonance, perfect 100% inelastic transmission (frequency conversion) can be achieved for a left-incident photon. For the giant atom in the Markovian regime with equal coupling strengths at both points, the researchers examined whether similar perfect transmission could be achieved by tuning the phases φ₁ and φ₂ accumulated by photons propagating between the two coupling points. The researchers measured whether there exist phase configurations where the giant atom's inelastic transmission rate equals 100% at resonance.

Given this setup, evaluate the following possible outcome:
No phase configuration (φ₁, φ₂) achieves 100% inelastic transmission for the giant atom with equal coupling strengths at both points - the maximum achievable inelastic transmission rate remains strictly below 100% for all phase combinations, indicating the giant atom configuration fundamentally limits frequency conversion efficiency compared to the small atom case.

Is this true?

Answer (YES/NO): NO